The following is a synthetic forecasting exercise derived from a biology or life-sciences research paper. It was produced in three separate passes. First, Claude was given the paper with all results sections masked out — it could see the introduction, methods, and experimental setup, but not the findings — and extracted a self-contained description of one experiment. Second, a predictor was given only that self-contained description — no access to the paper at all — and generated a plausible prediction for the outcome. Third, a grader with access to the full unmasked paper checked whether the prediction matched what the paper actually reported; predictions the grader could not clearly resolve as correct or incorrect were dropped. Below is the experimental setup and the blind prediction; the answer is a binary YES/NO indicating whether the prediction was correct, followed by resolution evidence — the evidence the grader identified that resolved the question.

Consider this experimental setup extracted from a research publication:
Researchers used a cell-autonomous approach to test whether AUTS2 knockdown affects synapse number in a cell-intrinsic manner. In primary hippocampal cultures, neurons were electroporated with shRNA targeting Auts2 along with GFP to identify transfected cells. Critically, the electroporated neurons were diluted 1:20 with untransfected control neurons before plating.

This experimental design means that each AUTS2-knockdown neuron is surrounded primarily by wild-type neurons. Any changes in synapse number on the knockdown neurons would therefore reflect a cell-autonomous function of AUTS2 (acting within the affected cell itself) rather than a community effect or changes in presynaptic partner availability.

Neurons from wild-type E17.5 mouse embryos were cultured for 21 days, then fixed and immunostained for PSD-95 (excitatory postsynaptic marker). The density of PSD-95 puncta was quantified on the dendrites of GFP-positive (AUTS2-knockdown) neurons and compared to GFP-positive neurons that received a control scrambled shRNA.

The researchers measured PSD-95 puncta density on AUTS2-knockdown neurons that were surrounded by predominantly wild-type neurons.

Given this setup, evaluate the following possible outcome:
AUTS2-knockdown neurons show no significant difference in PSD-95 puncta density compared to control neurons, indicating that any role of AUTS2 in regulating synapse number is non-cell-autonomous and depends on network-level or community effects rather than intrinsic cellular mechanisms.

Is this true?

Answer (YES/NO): NO